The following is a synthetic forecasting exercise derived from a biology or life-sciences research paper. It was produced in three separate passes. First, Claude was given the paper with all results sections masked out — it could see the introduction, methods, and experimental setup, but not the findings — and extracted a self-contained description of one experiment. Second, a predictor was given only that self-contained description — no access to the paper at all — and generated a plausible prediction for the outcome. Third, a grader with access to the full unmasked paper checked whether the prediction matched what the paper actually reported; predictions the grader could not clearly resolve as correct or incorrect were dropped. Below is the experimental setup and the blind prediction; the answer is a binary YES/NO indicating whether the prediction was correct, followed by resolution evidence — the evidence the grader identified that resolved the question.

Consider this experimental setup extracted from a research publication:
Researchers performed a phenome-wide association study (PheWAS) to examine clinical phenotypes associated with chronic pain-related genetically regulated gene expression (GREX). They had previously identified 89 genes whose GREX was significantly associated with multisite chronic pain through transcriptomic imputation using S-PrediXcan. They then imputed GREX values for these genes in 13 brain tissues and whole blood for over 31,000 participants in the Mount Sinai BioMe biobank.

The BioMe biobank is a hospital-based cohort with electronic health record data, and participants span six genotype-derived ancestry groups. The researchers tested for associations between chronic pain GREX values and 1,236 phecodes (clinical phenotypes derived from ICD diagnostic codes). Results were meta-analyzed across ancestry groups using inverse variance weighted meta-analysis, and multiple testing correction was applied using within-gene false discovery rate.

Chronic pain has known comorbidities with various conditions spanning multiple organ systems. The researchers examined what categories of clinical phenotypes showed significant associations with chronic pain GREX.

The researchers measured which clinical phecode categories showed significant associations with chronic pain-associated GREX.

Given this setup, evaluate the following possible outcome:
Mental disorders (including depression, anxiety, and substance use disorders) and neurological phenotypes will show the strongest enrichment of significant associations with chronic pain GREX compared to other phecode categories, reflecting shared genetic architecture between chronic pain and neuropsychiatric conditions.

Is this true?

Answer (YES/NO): NO